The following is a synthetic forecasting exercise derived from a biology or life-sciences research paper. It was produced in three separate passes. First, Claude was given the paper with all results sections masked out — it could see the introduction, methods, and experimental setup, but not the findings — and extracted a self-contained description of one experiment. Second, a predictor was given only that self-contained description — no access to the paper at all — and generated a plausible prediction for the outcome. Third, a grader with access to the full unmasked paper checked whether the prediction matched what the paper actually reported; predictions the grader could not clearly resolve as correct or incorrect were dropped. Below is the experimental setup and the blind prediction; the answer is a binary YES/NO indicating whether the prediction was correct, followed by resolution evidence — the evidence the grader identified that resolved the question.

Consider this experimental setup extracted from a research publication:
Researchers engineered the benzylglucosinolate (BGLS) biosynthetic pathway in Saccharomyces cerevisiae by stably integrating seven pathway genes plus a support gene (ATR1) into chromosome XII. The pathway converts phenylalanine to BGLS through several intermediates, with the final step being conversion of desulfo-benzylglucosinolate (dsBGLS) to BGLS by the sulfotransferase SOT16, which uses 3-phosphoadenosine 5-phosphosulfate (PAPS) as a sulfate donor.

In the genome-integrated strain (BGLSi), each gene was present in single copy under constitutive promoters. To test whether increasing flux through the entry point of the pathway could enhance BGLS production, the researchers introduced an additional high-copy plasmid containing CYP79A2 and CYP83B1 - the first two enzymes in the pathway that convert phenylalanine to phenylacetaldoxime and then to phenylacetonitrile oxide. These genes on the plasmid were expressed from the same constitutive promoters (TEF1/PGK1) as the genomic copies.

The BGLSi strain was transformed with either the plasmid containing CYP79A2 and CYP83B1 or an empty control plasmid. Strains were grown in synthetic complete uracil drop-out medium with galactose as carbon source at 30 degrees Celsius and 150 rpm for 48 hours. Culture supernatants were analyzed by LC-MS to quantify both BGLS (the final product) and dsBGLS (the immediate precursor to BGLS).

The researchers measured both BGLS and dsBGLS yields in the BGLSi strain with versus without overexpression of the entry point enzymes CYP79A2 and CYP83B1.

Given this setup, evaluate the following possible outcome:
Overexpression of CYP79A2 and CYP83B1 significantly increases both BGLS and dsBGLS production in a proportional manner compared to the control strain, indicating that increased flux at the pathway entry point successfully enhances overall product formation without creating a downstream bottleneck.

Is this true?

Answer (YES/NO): NO